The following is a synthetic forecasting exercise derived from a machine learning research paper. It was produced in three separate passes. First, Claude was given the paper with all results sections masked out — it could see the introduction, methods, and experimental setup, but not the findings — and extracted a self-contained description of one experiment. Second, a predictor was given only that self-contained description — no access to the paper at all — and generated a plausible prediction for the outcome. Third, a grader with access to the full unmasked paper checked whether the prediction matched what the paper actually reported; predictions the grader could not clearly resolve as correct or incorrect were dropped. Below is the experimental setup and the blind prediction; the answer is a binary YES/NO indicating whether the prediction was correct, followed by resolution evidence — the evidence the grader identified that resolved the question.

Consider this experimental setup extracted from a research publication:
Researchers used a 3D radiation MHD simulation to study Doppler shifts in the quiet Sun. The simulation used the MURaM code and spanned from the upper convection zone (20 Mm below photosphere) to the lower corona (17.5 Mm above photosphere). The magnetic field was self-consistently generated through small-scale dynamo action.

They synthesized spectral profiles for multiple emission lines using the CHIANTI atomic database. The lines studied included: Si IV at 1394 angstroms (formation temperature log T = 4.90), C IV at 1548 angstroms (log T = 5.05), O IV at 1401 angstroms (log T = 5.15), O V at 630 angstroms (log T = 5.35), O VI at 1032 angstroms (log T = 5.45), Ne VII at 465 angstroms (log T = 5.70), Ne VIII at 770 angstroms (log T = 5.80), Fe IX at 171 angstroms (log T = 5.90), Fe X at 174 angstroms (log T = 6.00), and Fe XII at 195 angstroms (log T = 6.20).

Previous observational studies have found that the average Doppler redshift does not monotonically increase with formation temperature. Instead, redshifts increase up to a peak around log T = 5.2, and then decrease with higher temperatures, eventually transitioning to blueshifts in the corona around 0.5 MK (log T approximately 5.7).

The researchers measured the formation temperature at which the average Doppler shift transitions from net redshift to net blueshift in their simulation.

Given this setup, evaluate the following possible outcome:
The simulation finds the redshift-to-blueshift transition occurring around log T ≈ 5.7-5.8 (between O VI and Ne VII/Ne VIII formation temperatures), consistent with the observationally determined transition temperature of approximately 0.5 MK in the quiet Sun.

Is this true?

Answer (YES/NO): YES